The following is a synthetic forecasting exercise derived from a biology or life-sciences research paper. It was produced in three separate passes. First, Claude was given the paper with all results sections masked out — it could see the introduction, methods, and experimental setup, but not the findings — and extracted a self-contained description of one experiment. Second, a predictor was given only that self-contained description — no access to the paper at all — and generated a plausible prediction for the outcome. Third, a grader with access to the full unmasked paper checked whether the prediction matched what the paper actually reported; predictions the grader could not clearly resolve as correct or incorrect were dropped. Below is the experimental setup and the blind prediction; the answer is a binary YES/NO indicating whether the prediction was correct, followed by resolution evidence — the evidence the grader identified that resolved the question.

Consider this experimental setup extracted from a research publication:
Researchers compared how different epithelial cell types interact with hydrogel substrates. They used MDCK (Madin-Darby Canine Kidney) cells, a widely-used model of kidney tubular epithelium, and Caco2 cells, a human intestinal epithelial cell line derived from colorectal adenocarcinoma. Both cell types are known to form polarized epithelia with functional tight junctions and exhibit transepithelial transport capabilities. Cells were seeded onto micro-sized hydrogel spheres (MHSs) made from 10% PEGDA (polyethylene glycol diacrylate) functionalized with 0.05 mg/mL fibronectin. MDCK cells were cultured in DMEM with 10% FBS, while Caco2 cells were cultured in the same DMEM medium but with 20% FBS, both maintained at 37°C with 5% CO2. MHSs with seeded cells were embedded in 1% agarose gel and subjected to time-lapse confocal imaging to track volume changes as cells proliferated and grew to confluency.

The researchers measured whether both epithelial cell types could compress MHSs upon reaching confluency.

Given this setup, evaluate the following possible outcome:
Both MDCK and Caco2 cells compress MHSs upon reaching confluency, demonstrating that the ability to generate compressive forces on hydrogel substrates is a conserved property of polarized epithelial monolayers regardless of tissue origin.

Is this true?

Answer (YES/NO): YES